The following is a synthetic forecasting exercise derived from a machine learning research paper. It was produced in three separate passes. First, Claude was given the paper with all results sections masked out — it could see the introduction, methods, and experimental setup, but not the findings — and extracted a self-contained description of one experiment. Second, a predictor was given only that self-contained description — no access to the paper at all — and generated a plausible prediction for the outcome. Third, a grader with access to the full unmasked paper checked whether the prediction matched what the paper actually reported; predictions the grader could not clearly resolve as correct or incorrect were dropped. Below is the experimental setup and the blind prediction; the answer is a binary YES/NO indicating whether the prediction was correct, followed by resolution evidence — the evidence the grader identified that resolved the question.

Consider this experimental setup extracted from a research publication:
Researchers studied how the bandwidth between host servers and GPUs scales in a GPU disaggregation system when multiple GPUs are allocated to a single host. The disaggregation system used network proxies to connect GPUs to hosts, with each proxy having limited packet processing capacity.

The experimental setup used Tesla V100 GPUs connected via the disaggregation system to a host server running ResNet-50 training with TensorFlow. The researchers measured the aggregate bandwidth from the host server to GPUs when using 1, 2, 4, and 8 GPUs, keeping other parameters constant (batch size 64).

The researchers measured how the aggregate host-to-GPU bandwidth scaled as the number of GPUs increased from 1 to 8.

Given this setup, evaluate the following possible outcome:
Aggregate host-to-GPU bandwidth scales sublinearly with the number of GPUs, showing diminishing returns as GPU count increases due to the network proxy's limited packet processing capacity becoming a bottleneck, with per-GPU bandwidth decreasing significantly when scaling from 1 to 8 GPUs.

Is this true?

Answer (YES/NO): NO